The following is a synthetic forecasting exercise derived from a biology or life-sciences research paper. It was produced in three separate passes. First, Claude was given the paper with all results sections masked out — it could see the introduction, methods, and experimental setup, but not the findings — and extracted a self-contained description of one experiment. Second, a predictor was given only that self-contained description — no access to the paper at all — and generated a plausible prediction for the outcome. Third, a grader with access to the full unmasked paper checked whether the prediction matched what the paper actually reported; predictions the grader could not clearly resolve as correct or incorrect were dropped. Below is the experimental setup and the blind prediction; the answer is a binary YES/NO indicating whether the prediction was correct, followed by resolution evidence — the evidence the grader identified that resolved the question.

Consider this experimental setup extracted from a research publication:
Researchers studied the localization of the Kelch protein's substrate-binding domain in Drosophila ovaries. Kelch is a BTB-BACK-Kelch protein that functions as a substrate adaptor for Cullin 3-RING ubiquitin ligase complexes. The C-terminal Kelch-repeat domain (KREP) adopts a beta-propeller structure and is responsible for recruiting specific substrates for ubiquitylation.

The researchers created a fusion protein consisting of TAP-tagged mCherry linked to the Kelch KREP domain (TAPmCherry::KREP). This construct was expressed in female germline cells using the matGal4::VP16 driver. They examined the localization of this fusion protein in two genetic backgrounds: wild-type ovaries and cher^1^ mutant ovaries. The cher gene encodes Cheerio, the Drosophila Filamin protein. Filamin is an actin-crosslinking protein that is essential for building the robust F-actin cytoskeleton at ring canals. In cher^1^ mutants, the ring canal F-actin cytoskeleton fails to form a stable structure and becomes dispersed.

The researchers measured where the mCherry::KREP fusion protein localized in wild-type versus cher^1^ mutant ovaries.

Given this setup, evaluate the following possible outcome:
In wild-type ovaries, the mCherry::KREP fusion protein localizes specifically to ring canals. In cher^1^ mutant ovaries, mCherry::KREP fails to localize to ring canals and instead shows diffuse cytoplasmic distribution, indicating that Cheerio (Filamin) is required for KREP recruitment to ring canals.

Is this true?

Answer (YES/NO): YES